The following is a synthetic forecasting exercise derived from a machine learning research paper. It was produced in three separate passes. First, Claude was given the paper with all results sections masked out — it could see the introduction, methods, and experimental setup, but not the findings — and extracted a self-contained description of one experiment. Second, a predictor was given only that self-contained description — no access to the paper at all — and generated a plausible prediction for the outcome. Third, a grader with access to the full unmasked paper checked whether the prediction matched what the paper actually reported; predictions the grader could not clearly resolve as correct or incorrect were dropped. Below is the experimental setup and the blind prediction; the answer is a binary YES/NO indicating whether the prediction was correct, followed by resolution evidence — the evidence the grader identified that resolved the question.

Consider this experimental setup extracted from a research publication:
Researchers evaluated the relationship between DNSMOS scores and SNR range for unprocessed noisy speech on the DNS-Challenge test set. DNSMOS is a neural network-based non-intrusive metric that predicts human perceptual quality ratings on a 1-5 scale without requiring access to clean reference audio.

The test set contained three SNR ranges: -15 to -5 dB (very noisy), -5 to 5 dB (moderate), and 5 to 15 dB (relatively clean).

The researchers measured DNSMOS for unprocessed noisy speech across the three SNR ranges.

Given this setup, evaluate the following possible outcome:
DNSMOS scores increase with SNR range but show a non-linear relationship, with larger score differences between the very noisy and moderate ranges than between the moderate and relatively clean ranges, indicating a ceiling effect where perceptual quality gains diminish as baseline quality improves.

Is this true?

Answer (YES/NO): NO